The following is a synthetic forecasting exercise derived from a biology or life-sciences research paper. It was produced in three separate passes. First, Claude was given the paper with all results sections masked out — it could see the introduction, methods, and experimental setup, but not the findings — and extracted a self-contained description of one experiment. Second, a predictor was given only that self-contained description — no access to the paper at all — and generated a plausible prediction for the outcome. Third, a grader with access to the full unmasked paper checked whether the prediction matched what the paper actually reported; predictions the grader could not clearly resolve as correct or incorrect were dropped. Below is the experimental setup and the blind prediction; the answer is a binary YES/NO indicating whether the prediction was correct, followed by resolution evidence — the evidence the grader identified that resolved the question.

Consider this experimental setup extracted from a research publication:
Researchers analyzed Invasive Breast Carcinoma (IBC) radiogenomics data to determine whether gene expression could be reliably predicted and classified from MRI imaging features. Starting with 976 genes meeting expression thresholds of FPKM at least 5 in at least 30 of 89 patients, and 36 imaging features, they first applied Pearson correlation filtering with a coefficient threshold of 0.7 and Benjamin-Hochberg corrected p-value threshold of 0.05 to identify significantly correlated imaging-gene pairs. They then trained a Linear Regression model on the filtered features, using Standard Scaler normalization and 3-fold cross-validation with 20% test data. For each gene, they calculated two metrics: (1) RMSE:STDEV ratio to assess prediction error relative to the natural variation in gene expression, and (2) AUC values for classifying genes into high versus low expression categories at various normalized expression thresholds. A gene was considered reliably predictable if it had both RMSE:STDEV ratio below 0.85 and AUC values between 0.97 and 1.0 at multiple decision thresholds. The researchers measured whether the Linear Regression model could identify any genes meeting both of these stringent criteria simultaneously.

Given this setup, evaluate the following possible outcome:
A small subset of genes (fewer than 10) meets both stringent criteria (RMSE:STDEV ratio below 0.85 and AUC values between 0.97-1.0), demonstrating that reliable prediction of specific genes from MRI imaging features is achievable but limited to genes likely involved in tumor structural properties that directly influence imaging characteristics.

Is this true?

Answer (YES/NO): YES